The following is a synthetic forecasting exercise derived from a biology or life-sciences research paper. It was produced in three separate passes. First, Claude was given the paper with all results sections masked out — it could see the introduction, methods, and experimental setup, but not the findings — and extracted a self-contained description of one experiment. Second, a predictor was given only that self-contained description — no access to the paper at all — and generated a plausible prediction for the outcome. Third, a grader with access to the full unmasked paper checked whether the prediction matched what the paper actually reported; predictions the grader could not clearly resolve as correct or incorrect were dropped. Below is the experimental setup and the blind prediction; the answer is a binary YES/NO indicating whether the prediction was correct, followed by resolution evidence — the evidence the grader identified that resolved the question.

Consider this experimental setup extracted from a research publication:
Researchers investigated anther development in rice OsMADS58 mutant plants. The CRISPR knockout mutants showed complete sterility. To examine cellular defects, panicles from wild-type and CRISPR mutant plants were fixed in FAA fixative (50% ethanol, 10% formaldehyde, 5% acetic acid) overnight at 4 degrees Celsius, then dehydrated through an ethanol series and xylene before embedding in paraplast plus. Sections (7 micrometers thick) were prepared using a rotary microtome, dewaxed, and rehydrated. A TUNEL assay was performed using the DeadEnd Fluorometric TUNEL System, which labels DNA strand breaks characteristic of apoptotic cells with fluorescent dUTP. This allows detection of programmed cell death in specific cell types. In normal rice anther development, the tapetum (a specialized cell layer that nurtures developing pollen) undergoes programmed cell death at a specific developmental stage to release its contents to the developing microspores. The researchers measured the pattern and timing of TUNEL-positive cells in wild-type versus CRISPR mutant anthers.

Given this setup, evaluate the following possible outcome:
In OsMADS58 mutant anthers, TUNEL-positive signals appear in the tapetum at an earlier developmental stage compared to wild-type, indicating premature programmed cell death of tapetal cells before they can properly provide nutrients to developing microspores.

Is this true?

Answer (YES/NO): NO